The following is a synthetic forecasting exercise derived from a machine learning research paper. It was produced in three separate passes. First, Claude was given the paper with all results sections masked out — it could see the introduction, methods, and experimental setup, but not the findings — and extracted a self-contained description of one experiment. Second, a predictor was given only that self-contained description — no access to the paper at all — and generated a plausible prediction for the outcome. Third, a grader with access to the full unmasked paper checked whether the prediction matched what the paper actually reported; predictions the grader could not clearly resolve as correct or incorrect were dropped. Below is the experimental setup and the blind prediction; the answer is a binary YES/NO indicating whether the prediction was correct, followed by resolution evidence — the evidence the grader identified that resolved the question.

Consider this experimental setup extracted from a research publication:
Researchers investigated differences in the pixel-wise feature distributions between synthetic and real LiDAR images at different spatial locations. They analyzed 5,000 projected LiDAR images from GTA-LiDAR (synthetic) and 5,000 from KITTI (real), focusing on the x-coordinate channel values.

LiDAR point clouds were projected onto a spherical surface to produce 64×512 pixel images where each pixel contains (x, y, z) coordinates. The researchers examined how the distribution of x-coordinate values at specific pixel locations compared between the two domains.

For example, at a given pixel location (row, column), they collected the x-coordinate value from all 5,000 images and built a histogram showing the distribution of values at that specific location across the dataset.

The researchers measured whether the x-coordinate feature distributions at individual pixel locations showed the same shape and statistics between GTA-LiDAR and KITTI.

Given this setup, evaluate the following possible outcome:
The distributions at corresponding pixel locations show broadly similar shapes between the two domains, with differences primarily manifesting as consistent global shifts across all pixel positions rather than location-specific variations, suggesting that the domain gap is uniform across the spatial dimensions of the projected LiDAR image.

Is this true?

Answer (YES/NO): NO